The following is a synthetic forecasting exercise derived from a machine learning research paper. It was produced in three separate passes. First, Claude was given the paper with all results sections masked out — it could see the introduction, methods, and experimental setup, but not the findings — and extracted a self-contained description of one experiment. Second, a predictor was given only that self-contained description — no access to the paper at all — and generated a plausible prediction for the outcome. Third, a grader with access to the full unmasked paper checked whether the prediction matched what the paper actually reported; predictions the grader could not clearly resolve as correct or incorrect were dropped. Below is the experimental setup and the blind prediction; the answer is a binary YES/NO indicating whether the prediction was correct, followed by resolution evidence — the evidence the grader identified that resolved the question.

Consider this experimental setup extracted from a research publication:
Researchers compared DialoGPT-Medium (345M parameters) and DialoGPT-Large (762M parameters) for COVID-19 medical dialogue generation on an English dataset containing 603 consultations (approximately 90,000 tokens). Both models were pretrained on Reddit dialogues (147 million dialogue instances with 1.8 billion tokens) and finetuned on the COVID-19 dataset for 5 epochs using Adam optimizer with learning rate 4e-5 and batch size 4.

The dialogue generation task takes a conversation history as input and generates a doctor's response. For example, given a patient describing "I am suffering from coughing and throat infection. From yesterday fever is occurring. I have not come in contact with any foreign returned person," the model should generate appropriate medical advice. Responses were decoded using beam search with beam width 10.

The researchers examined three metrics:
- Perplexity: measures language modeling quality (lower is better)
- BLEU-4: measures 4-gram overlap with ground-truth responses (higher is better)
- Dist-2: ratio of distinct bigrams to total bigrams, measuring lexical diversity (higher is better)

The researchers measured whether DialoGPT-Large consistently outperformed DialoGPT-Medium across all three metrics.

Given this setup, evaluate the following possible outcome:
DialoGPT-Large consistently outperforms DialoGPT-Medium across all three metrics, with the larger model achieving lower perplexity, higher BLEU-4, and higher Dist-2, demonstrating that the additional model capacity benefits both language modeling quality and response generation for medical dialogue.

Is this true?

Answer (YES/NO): NO